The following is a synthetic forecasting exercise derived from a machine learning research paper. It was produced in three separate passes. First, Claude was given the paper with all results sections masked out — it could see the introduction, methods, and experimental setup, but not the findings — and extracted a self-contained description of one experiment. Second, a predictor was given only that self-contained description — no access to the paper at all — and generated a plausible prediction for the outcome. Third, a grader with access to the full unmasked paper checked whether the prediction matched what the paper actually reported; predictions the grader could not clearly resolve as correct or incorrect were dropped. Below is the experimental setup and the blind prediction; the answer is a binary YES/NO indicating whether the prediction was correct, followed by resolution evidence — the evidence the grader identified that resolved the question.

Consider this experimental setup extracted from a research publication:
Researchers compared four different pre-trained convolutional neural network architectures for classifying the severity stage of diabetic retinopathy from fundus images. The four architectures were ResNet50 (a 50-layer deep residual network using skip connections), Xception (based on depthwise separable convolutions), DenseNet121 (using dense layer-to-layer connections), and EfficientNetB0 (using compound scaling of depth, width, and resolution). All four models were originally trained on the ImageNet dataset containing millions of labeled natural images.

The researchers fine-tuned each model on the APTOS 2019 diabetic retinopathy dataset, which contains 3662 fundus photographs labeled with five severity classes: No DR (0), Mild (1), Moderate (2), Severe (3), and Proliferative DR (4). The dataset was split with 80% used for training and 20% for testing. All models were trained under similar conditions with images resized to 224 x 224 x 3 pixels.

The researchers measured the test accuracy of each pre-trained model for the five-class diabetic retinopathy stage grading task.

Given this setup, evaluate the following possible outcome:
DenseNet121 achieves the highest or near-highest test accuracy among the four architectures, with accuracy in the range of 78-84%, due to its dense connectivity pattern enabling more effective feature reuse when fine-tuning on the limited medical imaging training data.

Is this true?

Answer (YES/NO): NO